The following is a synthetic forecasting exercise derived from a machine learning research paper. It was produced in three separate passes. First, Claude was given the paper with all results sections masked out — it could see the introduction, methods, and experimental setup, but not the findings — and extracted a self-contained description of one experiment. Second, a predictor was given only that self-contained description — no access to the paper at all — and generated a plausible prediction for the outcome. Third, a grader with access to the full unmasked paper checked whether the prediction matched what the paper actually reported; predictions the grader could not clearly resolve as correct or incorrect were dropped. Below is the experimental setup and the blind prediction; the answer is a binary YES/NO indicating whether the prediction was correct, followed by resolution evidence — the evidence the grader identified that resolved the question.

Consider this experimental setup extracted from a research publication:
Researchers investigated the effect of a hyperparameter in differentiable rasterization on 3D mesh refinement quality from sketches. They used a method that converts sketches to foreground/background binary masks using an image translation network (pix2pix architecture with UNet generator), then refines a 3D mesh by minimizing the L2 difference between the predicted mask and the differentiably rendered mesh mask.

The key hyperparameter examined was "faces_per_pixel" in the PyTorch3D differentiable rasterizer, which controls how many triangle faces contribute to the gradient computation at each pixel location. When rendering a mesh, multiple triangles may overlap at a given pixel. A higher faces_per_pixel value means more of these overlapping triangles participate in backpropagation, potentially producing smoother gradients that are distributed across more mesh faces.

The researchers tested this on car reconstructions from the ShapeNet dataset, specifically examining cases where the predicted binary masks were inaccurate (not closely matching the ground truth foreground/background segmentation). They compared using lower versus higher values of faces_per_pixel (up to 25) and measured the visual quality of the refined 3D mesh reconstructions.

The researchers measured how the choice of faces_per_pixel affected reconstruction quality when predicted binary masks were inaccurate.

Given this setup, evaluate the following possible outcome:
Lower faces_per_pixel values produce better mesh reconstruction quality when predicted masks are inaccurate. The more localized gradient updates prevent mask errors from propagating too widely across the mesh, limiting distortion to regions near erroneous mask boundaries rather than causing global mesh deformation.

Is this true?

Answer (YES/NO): NO